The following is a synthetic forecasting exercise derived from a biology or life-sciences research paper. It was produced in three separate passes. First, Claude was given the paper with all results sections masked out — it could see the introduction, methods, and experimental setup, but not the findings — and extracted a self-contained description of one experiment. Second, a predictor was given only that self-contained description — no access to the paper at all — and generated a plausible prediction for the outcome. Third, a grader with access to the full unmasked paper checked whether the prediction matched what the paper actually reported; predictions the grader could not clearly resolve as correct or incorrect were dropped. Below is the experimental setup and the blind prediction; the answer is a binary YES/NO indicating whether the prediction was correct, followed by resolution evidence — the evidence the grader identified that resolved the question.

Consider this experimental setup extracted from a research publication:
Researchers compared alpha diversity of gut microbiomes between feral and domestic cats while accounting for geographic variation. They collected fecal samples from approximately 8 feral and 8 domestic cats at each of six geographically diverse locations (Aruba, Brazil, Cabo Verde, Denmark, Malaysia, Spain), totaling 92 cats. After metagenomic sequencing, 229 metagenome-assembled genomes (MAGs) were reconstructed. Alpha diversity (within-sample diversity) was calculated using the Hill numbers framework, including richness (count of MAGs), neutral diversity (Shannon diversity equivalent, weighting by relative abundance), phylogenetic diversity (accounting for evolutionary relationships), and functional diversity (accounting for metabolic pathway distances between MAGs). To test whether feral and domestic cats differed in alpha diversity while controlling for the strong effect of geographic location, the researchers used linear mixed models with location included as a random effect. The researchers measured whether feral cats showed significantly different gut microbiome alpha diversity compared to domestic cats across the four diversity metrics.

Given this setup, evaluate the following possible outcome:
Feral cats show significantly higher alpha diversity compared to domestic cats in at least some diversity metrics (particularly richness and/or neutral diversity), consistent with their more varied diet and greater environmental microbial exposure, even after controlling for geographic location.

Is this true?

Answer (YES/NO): NO